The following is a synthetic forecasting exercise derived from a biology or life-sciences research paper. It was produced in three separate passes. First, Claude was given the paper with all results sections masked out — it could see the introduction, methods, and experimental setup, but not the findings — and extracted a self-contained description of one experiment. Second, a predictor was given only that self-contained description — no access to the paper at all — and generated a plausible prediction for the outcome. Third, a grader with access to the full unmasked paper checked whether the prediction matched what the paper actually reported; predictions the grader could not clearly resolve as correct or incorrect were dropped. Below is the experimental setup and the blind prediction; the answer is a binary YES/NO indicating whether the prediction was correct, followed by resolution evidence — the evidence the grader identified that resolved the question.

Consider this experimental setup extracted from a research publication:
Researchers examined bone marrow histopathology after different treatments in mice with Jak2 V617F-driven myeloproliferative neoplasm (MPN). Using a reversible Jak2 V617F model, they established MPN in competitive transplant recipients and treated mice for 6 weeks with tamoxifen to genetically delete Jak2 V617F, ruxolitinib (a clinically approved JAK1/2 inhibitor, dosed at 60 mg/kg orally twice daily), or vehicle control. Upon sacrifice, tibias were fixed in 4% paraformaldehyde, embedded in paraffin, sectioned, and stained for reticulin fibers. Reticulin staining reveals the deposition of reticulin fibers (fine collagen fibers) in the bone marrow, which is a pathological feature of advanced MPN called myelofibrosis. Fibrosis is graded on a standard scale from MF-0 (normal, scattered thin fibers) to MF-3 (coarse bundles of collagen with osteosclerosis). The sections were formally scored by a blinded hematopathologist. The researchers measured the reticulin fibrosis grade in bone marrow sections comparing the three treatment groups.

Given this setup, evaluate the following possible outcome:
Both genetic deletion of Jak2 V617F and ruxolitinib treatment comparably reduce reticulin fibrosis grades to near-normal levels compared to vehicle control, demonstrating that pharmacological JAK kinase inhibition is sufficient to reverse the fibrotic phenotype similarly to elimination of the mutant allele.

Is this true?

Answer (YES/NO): NO